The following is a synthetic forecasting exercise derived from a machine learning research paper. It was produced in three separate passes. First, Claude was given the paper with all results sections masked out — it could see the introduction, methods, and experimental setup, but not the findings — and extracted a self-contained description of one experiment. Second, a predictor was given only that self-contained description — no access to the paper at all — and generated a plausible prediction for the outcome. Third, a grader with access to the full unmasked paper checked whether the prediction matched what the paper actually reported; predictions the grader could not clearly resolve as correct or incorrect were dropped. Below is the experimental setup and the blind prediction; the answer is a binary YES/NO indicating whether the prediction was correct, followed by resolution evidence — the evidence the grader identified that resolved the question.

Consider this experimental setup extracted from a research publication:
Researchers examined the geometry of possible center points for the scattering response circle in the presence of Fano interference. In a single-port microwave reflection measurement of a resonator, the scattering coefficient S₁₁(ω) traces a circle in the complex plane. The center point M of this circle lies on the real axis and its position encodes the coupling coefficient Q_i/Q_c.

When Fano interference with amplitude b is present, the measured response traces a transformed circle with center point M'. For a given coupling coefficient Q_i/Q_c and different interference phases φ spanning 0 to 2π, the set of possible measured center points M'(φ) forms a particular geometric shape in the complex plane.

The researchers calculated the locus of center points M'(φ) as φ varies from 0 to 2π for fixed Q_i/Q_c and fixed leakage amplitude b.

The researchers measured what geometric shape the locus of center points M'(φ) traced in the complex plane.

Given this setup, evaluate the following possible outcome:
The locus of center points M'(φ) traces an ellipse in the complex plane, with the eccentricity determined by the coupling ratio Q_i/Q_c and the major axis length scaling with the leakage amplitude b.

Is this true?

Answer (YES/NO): NO